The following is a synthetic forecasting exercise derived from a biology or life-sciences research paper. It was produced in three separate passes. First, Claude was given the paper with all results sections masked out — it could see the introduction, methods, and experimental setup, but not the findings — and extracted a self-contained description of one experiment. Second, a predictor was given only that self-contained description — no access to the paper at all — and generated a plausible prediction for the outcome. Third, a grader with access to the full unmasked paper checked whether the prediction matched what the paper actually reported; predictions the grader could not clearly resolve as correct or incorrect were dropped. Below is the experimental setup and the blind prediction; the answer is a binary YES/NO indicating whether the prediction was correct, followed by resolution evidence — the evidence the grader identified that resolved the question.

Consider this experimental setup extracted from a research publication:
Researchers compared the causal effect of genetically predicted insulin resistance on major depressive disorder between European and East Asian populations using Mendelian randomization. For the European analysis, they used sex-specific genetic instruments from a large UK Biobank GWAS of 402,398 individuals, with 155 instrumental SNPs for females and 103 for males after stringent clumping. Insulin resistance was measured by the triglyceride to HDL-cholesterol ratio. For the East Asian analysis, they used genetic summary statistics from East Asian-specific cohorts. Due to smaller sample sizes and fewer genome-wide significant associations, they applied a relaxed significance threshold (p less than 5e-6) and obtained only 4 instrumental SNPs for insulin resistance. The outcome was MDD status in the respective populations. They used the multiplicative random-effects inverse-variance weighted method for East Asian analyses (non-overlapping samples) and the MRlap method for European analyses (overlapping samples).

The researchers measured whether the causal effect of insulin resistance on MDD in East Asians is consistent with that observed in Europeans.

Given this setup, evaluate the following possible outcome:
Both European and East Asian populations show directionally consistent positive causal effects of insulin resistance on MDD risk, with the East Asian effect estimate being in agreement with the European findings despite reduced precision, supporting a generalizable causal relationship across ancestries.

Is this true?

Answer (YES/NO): NO